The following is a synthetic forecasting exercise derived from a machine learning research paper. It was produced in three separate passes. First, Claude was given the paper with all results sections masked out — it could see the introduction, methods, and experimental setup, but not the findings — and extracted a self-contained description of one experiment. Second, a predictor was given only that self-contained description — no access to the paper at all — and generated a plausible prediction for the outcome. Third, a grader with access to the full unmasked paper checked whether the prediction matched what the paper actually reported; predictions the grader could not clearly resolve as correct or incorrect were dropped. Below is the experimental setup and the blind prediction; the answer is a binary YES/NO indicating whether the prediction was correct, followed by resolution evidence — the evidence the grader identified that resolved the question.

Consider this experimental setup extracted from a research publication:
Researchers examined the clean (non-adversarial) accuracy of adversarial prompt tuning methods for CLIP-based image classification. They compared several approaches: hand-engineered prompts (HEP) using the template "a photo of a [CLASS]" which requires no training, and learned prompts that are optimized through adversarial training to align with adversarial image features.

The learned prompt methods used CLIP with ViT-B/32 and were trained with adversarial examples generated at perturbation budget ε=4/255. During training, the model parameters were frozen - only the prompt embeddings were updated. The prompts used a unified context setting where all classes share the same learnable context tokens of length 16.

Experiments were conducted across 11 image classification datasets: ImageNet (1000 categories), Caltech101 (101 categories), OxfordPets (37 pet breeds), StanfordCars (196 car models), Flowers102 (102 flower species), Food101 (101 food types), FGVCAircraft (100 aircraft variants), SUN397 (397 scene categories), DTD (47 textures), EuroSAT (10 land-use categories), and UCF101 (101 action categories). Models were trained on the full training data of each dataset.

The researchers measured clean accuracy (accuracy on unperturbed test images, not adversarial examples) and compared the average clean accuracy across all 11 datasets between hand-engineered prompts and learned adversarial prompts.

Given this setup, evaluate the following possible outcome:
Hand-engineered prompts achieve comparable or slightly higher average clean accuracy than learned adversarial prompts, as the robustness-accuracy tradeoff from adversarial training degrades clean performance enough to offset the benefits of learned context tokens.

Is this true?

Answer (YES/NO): NO